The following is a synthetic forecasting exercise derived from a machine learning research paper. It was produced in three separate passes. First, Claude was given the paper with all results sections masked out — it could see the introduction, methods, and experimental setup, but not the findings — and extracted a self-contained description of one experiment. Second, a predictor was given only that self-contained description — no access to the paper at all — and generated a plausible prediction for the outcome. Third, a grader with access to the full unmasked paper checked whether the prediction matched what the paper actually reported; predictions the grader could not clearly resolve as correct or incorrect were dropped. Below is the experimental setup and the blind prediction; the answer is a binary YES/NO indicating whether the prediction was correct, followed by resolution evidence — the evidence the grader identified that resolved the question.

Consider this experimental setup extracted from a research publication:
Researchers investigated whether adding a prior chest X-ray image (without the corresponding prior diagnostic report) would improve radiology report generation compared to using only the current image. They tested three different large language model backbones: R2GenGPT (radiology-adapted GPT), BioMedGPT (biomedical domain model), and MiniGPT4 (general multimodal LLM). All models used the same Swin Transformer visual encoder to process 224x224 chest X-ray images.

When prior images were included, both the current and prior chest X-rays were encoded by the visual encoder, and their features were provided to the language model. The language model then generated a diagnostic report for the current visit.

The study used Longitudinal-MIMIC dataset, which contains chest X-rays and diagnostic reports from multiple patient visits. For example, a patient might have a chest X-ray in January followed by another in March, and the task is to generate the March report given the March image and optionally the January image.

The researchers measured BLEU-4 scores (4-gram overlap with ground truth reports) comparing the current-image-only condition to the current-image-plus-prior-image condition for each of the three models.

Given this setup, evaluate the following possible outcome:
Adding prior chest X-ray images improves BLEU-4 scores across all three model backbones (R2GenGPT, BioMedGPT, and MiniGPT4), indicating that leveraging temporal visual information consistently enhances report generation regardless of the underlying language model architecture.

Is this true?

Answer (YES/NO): NO